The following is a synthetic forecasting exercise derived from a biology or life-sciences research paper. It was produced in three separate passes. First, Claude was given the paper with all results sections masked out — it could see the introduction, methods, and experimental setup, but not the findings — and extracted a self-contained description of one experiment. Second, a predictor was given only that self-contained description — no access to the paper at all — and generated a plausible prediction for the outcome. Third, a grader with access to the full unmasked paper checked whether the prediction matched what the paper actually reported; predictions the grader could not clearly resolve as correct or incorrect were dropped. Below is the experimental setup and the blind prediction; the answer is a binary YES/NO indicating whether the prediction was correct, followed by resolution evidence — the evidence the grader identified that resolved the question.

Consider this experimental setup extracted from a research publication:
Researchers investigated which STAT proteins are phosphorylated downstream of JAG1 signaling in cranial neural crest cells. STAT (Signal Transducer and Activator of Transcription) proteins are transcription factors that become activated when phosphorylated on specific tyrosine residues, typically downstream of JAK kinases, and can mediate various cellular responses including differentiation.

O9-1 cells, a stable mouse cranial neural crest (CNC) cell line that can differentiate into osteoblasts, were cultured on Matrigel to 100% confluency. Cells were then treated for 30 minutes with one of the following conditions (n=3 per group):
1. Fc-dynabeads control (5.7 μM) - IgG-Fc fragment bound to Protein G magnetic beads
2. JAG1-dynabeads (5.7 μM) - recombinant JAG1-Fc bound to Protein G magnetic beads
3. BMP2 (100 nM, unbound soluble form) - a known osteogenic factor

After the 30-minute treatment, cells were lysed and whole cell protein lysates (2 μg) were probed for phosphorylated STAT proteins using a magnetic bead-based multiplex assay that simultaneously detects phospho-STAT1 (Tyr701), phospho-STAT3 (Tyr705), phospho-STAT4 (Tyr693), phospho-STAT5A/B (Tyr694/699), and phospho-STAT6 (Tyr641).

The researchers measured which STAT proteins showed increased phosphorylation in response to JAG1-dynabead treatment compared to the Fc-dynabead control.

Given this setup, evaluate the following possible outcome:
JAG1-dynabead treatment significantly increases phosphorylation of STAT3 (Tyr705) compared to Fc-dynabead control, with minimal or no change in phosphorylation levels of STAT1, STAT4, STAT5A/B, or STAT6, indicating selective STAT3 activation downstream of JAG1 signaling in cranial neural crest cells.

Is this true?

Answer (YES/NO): NO